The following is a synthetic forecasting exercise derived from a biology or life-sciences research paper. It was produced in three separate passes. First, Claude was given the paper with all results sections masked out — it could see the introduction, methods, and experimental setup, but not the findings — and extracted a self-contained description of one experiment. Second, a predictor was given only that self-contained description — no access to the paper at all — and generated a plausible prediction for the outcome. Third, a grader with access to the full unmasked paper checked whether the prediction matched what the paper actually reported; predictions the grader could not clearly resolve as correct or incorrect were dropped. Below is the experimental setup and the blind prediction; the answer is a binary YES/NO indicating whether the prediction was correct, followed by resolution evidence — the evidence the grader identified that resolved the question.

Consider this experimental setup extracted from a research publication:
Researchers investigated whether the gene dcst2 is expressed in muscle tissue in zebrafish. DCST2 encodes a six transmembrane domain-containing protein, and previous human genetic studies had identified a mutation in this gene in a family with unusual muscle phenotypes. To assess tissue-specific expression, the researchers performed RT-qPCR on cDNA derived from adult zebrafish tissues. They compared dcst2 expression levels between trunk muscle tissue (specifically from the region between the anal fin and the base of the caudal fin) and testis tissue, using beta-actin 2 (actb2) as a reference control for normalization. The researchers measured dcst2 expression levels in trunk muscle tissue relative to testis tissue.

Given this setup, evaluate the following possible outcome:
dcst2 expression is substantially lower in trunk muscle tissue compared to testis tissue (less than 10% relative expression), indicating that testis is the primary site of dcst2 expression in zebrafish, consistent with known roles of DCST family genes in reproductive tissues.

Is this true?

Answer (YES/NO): YES